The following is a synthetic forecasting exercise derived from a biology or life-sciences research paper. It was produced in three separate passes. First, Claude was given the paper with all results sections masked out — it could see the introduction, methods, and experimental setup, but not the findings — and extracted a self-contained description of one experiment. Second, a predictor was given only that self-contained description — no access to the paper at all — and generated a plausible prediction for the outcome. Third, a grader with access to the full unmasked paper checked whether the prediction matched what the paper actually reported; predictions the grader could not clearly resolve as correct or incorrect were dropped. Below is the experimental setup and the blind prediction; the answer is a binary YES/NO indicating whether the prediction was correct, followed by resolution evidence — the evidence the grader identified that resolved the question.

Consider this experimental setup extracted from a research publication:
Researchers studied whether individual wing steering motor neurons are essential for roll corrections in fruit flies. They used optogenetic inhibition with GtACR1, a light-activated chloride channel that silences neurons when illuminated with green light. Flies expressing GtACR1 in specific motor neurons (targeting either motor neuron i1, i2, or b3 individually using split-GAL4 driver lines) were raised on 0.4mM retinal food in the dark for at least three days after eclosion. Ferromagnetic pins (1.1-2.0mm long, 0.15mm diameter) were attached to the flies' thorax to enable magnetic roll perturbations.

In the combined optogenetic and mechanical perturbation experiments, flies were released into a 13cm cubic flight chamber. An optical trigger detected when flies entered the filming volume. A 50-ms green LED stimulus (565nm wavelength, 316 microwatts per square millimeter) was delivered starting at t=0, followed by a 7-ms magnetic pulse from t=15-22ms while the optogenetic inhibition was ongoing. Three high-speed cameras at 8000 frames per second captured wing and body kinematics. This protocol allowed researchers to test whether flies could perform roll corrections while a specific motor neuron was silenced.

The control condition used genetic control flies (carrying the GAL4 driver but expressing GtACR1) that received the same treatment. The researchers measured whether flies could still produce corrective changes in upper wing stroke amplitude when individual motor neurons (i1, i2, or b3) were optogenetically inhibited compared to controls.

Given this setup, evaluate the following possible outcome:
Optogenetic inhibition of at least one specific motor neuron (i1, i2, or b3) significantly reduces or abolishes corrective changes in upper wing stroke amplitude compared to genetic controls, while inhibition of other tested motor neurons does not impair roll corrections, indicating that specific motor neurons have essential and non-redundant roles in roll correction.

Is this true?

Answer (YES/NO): NO